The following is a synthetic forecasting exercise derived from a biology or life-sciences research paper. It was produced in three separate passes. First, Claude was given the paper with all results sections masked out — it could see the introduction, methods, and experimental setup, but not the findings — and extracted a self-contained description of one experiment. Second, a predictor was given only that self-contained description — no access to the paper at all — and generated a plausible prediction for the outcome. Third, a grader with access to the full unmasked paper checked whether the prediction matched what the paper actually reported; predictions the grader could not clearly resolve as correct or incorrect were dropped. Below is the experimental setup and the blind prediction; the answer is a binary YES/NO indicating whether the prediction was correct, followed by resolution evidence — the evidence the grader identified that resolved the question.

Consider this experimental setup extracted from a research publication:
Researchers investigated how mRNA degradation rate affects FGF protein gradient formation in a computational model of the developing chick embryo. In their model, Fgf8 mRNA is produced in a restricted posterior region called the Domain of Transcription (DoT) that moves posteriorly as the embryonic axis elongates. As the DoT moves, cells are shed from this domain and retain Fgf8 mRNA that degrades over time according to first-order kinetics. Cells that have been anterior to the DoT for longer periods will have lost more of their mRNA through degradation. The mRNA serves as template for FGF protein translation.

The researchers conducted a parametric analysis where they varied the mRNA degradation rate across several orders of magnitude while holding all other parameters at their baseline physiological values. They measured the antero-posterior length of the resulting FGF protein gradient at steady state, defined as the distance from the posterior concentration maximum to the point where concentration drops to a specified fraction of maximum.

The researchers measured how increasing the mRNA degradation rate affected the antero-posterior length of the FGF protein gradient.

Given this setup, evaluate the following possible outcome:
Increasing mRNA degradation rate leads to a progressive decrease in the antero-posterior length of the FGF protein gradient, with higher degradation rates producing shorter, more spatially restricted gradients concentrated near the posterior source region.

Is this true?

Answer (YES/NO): NO